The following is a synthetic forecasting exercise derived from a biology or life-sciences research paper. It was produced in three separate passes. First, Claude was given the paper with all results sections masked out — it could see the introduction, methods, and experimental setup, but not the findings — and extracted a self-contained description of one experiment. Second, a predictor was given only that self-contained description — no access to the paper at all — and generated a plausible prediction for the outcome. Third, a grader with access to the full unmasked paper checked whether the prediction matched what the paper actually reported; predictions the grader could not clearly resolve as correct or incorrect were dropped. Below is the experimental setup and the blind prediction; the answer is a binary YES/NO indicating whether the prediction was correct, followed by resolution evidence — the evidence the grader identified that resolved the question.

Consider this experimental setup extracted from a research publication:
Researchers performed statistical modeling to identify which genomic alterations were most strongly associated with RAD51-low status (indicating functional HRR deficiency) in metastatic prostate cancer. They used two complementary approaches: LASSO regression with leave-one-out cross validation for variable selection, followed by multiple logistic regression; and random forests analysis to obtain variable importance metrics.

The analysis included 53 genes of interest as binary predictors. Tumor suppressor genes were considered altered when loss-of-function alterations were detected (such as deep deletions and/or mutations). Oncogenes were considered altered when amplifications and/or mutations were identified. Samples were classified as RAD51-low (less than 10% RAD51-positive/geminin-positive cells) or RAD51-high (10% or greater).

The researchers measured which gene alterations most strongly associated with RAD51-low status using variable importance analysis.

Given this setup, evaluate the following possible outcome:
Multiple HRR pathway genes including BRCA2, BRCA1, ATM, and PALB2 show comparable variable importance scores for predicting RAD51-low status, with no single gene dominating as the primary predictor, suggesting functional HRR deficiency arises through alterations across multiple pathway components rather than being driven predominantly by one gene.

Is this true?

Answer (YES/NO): NO